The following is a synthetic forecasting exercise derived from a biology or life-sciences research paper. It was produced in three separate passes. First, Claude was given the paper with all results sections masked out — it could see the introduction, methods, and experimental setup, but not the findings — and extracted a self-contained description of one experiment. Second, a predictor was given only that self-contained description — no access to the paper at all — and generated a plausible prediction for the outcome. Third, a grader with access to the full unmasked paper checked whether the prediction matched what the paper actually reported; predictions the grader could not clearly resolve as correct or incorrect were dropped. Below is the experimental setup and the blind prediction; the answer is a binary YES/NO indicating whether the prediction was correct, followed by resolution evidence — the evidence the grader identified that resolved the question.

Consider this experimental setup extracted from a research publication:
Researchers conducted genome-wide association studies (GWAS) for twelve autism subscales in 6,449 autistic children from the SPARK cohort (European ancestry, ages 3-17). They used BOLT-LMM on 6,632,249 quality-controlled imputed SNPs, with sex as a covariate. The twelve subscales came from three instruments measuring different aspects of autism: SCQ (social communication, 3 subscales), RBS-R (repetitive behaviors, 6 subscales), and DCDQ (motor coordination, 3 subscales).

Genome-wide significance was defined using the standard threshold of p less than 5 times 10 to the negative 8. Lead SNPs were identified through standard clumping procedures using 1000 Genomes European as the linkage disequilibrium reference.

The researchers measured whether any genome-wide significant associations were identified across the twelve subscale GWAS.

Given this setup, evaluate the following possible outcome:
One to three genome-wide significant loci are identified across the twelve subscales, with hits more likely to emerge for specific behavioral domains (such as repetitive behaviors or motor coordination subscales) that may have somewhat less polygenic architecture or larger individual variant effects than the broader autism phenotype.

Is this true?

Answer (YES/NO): YES